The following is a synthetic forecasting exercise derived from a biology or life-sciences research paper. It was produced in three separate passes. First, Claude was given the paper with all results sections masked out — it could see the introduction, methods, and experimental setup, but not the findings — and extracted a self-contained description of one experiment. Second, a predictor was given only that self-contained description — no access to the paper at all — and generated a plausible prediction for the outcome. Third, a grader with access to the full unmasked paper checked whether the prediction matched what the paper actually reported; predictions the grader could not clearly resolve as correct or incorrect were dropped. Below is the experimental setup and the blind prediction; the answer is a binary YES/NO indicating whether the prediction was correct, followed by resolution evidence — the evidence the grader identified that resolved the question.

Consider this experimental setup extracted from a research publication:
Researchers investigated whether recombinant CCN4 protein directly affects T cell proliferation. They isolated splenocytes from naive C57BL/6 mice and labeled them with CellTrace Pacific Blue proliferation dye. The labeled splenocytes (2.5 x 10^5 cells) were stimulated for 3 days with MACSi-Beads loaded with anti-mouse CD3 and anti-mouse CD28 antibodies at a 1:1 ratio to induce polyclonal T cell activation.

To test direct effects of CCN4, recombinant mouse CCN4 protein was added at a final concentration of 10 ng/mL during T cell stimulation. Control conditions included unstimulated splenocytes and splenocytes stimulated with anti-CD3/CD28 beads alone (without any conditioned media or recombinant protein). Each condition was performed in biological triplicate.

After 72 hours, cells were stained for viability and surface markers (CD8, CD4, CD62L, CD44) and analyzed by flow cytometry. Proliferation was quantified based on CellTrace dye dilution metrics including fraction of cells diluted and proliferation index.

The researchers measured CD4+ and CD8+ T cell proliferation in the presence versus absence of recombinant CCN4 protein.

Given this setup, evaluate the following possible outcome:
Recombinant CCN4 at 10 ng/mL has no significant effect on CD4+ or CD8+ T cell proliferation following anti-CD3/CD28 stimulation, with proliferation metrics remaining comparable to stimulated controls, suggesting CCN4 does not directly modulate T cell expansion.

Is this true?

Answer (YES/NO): YES